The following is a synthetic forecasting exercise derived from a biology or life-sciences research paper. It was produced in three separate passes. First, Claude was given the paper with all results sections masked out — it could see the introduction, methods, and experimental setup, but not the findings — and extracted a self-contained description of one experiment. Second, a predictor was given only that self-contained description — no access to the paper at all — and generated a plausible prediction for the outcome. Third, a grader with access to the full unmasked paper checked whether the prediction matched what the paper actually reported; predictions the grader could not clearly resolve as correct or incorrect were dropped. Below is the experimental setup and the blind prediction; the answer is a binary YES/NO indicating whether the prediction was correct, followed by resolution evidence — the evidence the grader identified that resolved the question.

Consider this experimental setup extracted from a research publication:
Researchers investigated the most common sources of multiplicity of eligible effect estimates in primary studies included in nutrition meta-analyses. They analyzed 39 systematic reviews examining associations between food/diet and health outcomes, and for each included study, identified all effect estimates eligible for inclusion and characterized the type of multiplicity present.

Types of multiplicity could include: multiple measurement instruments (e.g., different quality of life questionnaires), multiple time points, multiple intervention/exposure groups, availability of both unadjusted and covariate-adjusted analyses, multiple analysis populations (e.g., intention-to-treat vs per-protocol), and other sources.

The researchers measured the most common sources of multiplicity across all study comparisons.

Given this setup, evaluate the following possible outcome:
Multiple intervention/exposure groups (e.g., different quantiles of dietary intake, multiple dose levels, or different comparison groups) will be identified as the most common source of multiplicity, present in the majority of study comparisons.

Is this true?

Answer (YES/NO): NO